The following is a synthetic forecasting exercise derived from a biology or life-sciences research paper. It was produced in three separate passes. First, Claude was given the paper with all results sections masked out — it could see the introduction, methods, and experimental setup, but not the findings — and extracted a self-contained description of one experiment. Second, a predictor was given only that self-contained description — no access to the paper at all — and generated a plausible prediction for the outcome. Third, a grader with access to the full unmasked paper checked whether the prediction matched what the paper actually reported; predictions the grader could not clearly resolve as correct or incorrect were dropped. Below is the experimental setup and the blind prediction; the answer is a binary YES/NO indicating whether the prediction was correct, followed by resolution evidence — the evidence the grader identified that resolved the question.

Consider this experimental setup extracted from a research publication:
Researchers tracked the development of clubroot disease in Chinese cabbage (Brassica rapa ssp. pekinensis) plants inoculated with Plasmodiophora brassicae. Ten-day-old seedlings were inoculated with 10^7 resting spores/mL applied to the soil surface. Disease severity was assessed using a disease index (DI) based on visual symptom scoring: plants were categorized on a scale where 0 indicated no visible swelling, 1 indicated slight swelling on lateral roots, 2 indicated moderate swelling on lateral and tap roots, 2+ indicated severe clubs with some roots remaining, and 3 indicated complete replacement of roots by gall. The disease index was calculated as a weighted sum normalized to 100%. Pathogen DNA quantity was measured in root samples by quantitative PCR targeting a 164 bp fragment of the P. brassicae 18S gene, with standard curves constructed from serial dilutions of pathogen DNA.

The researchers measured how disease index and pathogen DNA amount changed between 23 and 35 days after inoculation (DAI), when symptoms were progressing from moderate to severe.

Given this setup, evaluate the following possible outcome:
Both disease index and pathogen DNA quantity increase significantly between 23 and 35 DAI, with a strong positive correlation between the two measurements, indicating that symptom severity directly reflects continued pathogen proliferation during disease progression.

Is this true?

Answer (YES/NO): NO